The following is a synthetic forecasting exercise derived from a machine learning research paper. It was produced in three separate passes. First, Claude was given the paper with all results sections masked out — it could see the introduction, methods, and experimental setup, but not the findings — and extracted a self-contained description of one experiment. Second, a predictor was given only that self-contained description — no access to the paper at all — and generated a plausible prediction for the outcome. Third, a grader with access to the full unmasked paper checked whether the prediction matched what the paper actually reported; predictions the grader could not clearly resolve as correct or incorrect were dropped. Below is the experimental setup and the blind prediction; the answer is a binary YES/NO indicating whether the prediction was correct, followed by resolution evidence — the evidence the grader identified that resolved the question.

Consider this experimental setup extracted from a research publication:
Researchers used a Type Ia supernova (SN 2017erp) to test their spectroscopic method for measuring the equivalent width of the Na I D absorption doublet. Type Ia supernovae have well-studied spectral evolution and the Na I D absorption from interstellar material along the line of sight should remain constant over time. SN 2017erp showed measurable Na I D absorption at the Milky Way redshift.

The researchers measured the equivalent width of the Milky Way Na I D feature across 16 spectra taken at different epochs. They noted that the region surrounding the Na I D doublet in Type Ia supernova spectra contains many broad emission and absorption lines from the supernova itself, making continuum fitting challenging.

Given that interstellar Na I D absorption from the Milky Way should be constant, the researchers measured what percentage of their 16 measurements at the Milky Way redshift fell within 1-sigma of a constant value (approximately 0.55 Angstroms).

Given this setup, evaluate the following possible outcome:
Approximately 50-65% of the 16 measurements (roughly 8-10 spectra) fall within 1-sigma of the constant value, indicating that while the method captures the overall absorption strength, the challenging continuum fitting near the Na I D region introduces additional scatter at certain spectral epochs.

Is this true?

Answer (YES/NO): YES